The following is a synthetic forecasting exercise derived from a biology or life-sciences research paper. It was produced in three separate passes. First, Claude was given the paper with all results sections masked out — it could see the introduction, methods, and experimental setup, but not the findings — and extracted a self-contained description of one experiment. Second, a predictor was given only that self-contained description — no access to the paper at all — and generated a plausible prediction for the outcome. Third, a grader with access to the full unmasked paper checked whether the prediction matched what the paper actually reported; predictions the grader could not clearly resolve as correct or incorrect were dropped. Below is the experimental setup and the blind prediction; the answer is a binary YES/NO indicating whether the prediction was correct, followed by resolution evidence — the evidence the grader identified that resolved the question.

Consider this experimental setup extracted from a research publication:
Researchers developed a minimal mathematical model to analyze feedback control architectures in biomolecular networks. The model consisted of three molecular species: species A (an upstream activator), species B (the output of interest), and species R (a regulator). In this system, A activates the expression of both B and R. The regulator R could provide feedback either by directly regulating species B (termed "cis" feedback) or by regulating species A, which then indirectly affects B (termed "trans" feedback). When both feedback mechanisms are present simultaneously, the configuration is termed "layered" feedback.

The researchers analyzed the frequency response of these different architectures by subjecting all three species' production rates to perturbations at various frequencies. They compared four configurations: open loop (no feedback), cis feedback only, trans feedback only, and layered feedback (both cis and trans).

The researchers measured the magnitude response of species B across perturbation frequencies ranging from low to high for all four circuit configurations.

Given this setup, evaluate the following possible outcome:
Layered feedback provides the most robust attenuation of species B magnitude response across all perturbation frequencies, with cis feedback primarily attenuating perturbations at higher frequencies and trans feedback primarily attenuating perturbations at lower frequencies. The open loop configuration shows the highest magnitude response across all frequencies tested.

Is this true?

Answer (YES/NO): NO